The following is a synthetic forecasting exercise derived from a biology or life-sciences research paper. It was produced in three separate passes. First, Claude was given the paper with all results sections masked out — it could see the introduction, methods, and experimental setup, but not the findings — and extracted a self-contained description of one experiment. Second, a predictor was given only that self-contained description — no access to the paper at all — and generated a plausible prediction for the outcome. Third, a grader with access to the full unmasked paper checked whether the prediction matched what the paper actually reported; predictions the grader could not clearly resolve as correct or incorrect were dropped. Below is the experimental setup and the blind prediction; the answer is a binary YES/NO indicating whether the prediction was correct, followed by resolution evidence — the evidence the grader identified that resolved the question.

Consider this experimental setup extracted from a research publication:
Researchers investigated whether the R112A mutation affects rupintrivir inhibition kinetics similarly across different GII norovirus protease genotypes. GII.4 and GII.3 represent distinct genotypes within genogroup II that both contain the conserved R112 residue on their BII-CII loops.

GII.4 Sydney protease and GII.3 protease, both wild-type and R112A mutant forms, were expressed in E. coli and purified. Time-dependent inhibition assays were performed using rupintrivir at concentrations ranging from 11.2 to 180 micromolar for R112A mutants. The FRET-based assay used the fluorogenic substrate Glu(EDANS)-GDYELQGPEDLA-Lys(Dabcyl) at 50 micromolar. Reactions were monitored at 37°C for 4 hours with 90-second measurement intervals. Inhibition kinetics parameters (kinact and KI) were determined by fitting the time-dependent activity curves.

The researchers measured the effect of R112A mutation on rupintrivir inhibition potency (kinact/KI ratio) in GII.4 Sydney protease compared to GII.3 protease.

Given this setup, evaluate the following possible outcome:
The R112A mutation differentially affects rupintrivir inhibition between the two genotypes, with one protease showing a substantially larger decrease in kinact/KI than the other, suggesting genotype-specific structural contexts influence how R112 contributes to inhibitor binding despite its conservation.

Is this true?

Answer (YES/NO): NO